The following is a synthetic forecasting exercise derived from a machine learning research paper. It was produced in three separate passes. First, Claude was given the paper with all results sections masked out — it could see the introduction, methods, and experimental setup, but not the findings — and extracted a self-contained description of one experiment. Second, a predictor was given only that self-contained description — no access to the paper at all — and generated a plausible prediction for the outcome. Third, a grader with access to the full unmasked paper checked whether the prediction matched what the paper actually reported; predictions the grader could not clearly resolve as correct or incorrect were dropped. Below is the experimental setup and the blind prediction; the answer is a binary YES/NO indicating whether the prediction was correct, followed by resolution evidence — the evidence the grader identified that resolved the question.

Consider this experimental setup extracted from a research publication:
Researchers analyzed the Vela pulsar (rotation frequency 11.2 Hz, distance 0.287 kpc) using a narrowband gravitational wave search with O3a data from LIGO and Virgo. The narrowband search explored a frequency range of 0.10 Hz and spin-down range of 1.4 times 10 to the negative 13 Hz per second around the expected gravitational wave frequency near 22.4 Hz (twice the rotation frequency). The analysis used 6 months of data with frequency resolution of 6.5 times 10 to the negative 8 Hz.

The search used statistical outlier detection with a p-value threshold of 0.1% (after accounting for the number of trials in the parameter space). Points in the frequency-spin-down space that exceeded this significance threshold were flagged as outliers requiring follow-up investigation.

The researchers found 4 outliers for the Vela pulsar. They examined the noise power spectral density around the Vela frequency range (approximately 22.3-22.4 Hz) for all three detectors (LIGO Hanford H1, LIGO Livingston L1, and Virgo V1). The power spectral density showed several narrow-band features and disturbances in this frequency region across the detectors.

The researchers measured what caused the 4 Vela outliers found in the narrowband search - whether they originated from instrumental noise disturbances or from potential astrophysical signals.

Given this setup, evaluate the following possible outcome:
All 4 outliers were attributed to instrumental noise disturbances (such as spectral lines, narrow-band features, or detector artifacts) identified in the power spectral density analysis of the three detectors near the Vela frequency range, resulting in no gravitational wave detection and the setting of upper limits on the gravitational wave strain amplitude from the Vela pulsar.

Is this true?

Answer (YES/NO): YES